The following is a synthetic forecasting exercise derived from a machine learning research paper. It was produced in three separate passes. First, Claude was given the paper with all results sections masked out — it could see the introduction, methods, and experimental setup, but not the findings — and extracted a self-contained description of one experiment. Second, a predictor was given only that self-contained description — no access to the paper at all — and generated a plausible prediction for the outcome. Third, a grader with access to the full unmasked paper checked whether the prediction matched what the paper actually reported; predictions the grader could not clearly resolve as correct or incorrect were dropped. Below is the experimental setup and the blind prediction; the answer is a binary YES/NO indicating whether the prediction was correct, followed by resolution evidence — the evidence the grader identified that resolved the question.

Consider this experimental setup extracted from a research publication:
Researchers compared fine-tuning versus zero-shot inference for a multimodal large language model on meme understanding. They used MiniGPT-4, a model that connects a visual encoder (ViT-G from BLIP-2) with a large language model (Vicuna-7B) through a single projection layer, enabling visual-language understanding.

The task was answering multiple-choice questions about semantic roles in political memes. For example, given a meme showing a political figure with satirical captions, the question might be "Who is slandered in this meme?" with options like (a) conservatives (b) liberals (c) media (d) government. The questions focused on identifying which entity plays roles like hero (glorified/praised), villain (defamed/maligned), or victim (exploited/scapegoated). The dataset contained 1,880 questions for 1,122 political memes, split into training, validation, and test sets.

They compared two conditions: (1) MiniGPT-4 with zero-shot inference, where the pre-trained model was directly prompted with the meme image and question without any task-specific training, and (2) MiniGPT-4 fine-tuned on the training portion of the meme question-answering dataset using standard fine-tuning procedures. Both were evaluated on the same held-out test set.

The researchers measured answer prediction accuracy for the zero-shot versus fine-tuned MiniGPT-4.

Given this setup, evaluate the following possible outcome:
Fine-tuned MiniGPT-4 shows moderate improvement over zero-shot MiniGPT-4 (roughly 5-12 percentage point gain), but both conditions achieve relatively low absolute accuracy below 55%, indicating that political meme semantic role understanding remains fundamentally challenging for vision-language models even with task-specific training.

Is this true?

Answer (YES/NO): NO